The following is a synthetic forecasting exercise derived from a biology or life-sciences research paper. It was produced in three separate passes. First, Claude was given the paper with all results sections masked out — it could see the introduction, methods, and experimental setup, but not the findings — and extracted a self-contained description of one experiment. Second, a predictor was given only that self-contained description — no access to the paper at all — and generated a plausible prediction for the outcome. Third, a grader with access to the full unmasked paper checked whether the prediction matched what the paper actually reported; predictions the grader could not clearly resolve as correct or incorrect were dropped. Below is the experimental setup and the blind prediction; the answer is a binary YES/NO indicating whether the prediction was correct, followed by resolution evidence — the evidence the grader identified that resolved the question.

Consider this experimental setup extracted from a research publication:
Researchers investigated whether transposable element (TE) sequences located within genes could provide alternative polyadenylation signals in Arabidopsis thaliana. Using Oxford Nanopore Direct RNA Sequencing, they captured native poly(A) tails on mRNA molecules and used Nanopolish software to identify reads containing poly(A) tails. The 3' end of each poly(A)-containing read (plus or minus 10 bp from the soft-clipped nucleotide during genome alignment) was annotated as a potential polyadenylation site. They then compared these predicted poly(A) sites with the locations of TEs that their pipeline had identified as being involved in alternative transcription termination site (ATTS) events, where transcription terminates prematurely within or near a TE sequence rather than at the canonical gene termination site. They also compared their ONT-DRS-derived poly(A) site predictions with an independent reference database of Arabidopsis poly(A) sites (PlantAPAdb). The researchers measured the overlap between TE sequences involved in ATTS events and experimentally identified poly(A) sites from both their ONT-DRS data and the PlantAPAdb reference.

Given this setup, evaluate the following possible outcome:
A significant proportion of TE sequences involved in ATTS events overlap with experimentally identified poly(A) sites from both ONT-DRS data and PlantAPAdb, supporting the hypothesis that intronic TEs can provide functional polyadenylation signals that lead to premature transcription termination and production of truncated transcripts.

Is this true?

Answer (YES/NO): YES